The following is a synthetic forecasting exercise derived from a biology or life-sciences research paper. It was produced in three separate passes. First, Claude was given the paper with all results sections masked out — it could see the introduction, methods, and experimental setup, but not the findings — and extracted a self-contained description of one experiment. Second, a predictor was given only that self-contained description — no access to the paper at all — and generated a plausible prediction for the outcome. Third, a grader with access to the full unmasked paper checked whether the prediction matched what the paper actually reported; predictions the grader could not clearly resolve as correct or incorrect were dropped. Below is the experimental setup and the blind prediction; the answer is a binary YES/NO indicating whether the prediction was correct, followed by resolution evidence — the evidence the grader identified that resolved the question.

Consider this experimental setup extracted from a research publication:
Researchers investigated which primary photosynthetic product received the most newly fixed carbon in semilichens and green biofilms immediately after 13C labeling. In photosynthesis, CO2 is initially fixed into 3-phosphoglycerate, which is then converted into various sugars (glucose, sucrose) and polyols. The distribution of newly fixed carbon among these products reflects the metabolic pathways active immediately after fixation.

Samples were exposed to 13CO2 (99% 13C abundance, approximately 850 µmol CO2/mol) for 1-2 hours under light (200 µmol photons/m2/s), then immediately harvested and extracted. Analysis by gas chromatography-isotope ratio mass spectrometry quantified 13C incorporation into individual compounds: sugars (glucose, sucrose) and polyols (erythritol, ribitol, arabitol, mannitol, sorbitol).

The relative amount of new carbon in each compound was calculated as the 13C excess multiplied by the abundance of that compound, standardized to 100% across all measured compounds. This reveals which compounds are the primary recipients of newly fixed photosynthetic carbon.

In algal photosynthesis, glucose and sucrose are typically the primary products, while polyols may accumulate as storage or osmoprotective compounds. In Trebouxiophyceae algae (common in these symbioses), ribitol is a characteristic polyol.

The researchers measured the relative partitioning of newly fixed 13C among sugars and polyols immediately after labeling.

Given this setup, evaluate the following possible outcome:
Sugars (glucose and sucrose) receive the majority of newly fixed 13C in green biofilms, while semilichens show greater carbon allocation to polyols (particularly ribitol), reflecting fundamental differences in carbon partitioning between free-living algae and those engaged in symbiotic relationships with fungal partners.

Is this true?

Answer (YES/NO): NO